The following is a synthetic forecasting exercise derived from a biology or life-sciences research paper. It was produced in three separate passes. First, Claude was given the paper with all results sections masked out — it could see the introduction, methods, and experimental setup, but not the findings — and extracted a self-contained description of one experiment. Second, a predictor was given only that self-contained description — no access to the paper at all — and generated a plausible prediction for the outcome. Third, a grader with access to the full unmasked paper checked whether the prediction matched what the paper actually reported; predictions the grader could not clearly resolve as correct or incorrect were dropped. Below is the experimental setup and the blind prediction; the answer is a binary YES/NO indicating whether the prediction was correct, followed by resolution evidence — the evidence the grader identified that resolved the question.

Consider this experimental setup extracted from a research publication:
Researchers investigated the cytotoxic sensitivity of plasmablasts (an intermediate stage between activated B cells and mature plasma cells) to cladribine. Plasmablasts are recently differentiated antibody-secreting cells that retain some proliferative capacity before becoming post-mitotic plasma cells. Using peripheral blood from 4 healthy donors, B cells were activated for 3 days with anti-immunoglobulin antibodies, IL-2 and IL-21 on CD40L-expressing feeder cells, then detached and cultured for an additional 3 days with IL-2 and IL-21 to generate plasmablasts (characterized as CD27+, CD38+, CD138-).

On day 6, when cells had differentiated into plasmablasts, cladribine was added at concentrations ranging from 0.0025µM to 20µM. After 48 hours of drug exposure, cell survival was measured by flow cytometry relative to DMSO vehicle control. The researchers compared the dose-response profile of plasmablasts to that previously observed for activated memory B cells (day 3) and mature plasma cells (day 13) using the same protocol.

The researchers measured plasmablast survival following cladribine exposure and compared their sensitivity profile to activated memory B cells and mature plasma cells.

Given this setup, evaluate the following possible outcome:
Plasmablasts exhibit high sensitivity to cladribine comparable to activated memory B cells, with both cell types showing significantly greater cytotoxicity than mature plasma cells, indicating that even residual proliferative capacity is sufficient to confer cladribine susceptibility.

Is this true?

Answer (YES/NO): NO